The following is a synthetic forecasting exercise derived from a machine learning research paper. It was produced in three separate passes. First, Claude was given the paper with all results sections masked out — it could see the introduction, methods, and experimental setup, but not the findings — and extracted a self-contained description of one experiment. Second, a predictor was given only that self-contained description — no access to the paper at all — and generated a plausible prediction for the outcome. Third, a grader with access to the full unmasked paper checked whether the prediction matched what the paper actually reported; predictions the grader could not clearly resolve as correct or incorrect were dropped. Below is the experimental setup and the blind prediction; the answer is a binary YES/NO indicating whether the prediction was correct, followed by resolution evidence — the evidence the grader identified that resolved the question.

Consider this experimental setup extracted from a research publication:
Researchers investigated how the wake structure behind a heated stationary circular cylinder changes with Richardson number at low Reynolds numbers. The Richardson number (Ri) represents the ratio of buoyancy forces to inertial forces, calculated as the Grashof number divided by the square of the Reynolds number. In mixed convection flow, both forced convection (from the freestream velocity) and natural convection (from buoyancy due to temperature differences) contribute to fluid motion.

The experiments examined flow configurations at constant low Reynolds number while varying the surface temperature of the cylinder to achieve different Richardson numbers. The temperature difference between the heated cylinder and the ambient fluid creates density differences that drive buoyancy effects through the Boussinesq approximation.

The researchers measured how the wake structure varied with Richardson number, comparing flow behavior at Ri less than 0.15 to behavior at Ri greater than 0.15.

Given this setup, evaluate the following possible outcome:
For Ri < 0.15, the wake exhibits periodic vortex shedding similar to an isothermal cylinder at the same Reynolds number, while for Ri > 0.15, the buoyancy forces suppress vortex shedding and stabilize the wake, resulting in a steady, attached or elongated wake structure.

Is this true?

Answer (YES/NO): NO